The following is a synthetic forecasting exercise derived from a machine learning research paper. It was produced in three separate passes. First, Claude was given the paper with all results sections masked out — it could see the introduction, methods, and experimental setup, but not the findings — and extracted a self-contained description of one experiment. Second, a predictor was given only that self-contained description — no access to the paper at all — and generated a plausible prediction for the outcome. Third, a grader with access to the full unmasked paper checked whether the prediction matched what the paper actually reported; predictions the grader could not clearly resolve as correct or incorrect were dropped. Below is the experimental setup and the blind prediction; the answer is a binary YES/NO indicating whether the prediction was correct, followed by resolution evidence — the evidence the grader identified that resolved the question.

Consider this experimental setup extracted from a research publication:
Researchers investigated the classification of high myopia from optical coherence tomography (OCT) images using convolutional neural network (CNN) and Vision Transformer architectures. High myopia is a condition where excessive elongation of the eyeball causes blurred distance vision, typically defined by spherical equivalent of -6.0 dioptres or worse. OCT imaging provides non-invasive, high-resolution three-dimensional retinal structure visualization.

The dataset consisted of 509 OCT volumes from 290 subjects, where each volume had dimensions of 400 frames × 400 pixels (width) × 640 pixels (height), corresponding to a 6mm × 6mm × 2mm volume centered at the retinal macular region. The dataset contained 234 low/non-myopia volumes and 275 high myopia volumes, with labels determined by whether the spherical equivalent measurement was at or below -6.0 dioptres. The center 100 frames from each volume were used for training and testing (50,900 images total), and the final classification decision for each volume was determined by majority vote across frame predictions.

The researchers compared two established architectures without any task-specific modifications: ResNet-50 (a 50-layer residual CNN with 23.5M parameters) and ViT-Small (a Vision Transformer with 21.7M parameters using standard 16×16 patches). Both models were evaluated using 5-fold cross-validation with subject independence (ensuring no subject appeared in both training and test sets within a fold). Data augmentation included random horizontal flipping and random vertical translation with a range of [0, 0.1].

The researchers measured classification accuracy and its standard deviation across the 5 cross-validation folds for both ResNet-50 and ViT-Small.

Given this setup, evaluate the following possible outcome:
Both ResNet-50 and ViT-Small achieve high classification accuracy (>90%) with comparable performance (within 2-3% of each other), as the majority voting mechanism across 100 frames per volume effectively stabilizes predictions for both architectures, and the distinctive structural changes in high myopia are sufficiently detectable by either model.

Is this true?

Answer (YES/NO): NO